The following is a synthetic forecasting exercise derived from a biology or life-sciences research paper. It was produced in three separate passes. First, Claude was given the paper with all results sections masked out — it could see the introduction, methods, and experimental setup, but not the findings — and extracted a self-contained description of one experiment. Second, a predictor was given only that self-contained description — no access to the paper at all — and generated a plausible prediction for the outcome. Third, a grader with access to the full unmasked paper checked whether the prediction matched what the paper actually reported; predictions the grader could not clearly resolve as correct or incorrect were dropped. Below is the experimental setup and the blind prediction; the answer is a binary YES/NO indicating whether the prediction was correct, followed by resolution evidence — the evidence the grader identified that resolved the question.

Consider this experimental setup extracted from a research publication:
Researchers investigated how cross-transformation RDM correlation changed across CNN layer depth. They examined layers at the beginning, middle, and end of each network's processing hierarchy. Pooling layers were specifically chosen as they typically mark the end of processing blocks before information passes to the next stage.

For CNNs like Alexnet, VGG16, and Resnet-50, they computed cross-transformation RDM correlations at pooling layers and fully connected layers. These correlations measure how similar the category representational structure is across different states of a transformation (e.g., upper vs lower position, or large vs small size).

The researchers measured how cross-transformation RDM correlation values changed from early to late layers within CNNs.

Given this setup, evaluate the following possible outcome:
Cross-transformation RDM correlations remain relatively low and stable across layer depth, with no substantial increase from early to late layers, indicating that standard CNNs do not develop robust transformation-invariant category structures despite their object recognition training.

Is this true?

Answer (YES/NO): NO